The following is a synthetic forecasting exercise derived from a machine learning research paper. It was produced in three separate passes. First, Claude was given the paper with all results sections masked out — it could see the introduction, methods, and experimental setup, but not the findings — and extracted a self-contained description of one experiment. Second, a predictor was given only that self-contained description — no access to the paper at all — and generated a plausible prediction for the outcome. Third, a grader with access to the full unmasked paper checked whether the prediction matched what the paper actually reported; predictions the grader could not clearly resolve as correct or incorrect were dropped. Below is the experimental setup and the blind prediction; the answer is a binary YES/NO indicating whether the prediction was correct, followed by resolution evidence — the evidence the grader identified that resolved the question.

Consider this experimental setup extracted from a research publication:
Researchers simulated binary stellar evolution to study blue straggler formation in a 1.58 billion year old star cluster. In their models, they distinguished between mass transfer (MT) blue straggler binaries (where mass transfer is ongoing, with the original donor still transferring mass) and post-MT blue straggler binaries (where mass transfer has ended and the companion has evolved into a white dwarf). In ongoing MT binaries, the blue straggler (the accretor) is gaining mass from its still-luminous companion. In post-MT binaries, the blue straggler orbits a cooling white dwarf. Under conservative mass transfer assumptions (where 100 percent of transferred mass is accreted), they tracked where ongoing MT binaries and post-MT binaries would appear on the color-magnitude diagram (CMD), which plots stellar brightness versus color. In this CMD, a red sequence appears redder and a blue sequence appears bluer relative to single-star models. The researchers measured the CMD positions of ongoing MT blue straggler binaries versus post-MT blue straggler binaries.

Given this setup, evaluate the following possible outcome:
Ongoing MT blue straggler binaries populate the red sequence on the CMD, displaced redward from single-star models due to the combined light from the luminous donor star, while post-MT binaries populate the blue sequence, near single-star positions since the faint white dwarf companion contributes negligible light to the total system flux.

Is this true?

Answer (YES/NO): NO